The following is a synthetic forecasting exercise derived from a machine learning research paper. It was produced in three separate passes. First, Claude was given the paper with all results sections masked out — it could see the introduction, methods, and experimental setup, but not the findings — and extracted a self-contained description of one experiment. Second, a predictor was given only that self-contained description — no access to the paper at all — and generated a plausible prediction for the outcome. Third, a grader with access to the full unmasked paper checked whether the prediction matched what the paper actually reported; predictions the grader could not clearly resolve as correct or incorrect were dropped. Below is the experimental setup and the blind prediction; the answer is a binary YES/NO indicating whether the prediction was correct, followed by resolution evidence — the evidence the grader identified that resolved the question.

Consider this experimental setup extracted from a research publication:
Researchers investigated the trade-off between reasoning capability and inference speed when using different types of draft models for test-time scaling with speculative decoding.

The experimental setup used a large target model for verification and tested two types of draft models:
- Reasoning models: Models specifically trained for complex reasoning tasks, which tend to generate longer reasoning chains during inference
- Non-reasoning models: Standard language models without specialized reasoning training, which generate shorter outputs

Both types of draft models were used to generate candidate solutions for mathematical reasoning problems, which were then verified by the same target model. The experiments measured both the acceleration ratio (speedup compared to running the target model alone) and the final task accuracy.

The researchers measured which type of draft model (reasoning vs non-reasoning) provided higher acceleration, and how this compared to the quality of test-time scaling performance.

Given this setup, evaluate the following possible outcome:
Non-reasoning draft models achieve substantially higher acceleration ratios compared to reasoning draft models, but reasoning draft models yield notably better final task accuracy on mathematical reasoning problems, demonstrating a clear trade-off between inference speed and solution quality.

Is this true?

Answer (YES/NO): YES